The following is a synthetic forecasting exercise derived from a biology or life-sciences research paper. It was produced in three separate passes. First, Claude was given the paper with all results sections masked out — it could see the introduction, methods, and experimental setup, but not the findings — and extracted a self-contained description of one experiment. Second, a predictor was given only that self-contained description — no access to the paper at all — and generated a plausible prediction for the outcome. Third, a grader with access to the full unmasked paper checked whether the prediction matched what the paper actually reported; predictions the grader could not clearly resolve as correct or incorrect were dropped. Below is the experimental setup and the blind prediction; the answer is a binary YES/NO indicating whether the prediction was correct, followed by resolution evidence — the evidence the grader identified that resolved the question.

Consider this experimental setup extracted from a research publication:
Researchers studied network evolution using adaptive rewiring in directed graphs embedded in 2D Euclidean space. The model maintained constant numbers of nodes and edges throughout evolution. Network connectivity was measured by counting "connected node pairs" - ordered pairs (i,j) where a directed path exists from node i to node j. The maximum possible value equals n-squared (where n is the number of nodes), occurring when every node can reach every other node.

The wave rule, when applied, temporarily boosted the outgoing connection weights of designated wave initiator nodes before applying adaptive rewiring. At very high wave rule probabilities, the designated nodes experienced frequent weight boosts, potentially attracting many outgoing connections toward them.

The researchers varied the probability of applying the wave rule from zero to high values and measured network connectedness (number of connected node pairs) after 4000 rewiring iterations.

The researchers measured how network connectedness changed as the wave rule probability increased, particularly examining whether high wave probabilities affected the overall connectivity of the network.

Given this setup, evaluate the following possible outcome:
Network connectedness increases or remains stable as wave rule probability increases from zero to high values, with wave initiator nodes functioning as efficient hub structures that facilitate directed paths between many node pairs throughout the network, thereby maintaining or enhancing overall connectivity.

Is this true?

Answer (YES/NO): YES